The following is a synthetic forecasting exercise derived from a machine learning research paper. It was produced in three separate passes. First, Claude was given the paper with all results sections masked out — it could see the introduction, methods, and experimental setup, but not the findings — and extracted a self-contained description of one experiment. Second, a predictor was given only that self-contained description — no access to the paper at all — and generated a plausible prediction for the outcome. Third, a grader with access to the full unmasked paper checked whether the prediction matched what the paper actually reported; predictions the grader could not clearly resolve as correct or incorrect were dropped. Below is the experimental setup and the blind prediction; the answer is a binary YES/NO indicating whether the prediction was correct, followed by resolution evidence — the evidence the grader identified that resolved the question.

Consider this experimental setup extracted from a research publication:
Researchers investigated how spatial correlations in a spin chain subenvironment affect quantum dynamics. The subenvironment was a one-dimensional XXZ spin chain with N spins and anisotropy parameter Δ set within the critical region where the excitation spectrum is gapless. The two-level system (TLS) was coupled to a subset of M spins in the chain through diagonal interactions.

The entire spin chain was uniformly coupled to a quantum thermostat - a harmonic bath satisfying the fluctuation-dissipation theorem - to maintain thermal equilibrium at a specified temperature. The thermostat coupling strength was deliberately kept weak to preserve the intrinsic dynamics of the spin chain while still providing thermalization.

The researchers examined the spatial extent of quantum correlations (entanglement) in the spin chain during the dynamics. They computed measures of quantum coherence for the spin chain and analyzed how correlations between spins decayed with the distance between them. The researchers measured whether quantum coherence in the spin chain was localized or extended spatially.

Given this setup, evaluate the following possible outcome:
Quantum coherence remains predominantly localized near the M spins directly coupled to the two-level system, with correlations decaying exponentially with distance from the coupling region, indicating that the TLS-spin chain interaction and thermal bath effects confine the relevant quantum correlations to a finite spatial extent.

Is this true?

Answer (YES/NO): NO